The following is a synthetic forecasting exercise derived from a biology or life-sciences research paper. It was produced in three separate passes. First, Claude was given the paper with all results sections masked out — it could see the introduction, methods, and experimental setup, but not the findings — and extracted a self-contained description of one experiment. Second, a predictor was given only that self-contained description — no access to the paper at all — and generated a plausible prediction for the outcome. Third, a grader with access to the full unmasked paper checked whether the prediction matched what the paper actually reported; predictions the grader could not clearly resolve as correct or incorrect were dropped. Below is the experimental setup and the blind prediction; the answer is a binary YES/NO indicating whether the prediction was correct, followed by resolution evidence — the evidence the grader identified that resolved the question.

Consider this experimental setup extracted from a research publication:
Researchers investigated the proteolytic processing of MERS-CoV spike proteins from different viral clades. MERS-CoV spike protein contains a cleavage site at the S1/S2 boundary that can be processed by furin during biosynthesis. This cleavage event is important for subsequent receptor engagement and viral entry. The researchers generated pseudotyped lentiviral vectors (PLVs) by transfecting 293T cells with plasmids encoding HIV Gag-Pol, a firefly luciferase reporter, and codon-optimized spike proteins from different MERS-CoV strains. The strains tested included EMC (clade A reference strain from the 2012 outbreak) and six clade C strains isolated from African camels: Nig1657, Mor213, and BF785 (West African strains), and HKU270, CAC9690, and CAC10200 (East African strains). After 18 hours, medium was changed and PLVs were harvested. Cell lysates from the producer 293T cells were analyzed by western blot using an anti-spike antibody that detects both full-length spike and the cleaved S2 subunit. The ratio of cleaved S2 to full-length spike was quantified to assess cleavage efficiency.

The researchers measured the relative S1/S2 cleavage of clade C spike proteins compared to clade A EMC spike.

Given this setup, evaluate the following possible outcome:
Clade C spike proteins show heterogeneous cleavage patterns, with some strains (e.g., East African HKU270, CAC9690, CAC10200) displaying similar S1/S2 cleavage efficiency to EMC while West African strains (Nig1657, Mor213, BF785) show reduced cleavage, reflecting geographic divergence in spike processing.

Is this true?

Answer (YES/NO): NO